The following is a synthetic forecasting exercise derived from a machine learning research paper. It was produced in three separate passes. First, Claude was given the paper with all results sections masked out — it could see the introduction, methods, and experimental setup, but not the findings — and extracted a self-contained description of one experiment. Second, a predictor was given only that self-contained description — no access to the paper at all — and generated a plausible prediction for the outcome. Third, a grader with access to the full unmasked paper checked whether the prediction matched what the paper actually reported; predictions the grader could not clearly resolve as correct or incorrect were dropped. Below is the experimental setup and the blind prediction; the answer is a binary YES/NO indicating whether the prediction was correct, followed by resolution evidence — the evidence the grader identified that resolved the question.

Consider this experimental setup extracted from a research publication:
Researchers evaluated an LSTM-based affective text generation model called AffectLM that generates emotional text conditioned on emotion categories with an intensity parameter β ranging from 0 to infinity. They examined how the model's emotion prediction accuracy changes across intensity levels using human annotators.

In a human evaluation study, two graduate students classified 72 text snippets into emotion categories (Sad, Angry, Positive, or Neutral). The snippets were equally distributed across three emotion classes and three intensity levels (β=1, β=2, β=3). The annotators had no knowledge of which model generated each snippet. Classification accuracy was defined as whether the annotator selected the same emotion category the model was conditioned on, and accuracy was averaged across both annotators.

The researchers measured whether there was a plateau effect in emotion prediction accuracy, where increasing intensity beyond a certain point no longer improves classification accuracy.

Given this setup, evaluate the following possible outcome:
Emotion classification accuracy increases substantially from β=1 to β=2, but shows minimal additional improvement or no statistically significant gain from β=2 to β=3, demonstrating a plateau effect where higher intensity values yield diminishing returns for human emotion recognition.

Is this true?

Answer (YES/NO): YES